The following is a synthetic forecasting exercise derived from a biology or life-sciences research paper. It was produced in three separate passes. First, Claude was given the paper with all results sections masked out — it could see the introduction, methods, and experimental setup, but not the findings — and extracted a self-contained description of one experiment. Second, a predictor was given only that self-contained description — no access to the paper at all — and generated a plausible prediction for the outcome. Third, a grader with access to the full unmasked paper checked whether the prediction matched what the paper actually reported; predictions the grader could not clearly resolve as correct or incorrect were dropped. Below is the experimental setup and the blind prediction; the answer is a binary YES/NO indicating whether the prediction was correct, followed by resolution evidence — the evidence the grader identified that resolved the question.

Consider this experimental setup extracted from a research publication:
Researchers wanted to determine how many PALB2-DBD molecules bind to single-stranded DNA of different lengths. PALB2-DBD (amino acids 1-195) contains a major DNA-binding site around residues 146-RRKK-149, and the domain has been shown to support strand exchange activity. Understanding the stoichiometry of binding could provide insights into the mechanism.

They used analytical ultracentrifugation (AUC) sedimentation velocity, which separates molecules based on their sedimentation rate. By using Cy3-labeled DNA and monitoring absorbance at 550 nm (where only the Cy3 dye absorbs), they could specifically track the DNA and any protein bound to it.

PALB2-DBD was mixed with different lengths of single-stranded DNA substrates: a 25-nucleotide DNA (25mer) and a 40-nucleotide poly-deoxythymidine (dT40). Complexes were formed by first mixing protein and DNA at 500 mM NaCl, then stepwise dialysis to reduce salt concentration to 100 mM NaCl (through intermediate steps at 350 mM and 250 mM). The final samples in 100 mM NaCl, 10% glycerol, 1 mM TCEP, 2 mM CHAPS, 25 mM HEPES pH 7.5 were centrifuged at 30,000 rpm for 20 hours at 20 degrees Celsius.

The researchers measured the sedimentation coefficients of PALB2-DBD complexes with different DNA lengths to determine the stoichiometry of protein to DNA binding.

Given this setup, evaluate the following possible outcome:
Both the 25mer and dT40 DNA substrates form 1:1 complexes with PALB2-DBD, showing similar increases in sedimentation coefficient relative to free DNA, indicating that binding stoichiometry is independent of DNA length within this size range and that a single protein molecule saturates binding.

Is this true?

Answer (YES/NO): NO